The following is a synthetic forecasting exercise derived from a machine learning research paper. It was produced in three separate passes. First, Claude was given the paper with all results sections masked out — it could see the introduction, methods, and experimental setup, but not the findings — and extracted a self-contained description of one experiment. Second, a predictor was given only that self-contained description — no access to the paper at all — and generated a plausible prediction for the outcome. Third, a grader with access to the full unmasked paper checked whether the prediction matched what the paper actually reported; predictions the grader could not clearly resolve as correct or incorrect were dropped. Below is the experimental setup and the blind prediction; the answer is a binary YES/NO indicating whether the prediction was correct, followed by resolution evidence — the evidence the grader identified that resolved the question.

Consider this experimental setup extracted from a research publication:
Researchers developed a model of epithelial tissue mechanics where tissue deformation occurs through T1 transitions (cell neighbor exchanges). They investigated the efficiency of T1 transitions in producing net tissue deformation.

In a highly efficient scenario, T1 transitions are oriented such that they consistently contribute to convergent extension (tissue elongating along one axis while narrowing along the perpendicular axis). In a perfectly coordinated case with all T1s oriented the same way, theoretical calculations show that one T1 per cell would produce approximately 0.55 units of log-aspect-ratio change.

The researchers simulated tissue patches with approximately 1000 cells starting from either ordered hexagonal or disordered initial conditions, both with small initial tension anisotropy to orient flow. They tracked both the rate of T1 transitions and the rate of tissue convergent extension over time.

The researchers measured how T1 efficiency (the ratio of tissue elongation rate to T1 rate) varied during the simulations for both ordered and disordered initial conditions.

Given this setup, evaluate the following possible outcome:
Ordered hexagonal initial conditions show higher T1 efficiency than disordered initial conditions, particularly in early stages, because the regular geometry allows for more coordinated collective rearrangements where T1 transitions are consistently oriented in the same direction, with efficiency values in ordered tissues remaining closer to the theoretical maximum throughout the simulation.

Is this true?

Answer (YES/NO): NO